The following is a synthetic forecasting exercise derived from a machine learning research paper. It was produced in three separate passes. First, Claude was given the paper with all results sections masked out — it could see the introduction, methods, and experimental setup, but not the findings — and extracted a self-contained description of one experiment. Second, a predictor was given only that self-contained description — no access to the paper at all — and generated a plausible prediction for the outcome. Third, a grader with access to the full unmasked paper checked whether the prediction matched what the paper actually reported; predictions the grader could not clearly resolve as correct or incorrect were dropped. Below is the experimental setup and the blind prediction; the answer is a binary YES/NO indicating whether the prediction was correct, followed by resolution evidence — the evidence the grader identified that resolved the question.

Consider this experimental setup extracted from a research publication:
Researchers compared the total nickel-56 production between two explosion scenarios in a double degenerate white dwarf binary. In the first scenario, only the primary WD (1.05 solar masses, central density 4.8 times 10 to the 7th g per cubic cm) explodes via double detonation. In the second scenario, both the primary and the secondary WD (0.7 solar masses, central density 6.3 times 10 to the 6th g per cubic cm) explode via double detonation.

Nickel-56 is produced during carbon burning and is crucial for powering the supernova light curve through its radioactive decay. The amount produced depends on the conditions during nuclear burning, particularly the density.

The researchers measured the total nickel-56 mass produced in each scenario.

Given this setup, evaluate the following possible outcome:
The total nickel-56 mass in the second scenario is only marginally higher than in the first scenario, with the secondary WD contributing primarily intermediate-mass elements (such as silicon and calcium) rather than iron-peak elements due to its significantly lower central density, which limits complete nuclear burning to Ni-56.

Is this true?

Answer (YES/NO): YES